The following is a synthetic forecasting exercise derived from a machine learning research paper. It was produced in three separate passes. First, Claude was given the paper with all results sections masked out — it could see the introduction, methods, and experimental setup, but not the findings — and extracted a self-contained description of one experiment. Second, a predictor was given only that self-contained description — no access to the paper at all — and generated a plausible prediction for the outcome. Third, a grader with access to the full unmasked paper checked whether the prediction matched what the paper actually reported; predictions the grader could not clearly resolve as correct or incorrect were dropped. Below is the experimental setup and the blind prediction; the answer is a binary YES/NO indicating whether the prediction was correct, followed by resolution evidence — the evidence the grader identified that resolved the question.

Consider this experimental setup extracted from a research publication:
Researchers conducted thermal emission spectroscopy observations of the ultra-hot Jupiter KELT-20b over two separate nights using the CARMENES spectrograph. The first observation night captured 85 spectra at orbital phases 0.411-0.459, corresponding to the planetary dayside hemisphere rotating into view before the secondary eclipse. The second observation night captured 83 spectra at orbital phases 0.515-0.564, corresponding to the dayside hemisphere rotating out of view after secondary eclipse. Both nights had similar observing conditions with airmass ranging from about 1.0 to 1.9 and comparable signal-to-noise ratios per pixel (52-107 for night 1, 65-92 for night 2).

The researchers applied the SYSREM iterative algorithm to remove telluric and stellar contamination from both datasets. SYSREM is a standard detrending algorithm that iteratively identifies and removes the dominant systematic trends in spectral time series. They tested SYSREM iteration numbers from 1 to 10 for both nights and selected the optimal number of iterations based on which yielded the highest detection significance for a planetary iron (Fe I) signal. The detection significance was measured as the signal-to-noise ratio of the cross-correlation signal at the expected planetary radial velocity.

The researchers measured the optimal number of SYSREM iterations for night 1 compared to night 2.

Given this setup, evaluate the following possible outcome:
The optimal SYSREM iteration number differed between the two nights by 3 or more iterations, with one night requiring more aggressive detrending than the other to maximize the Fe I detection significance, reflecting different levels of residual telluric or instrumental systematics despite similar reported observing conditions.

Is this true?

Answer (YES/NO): YES